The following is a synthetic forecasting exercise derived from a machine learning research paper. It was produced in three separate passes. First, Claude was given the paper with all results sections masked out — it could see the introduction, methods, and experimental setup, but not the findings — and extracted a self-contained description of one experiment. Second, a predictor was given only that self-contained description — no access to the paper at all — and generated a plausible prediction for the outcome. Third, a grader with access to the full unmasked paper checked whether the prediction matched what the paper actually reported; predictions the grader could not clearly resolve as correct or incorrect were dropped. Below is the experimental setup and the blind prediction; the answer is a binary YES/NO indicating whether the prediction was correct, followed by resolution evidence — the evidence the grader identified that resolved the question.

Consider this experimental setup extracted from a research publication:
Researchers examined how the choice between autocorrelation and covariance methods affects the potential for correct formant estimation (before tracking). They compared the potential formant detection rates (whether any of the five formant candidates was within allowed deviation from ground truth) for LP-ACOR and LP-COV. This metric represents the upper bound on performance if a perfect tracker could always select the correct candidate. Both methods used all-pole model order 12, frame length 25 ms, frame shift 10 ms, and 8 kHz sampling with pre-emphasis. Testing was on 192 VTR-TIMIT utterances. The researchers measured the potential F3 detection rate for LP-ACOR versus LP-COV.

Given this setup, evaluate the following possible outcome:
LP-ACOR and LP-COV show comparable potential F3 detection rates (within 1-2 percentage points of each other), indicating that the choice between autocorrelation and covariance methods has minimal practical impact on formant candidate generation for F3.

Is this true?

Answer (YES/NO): YES